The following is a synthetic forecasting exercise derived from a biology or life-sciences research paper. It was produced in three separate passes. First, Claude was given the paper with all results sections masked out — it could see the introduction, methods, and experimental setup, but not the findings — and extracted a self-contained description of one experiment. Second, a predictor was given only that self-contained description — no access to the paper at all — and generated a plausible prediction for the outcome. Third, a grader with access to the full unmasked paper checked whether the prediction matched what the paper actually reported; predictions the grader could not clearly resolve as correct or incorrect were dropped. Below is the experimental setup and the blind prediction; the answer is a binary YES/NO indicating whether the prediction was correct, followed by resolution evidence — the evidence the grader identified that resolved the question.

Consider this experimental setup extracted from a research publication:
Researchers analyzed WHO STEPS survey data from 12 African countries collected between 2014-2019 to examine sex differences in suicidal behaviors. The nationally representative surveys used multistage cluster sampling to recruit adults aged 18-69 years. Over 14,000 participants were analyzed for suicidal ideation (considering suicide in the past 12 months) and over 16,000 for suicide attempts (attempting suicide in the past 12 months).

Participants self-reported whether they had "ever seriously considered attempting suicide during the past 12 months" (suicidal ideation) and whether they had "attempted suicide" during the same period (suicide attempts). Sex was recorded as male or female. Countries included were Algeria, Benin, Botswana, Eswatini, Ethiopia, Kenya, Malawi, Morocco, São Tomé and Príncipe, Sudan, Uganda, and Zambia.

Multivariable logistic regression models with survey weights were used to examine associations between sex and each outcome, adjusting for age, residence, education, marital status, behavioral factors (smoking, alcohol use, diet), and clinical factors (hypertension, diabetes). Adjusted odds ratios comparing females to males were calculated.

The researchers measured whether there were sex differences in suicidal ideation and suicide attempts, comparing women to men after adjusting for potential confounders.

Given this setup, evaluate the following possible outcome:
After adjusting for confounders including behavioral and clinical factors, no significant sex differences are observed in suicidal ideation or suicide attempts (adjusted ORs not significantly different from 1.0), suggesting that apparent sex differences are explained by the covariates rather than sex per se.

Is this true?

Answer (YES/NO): NO